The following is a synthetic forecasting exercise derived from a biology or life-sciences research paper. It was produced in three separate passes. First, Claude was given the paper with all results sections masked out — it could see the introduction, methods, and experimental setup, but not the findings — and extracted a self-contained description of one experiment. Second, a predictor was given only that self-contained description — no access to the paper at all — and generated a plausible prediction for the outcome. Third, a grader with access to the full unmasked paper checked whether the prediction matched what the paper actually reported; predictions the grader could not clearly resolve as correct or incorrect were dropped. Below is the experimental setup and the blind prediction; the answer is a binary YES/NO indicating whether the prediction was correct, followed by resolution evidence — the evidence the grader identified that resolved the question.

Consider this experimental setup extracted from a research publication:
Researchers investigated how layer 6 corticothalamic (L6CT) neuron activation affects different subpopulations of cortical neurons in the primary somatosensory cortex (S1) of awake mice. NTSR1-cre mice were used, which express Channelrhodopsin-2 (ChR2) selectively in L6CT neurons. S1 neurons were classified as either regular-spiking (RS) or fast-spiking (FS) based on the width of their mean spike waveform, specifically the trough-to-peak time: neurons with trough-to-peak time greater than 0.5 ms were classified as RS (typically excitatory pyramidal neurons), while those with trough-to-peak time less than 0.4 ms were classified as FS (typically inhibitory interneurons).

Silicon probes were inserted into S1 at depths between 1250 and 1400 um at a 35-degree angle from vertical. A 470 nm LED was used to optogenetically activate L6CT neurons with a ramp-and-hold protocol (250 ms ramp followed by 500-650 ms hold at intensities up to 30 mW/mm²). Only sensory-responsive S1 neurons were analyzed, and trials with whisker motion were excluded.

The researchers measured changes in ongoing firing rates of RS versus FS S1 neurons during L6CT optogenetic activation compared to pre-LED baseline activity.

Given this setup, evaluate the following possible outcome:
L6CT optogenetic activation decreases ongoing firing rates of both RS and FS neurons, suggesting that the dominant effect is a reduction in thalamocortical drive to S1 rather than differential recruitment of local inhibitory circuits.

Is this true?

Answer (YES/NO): NO